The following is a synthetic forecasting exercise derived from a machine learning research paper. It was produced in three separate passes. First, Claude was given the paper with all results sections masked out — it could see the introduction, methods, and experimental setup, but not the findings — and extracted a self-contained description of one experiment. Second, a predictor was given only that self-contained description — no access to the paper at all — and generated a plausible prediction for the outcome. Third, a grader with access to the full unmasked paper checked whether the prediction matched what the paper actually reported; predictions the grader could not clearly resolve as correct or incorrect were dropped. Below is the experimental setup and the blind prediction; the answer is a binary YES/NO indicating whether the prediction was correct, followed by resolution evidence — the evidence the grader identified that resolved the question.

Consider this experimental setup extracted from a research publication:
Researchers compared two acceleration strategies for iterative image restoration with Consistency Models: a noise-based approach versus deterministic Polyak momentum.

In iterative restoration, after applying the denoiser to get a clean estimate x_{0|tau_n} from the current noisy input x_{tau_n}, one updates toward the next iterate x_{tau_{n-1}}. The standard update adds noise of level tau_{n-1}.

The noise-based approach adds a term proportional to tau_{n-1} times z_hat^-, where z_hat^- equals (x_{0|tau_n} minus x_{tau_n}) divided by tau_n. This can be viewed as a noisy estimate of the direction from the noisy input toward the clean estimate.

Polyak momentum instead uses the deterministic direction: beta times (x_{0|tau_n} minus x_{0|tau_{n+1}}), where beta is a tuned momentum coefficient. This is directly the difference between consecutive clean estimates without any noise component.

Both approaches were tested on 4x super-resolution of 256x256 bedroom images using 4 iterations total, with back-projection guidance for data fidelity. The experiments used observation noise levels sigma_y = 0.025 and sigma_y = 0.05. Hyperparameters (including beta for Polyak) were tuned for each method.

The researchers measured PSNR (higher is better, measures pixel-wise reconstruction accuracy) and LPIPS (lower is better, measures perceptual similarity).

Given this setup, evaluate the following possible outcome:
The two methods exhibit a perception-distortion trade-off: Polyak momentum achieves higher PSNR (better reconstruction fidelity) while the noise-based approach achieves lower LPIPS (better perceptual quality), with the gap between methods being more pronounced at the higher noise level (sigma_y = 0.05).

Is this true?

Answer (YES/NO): NO